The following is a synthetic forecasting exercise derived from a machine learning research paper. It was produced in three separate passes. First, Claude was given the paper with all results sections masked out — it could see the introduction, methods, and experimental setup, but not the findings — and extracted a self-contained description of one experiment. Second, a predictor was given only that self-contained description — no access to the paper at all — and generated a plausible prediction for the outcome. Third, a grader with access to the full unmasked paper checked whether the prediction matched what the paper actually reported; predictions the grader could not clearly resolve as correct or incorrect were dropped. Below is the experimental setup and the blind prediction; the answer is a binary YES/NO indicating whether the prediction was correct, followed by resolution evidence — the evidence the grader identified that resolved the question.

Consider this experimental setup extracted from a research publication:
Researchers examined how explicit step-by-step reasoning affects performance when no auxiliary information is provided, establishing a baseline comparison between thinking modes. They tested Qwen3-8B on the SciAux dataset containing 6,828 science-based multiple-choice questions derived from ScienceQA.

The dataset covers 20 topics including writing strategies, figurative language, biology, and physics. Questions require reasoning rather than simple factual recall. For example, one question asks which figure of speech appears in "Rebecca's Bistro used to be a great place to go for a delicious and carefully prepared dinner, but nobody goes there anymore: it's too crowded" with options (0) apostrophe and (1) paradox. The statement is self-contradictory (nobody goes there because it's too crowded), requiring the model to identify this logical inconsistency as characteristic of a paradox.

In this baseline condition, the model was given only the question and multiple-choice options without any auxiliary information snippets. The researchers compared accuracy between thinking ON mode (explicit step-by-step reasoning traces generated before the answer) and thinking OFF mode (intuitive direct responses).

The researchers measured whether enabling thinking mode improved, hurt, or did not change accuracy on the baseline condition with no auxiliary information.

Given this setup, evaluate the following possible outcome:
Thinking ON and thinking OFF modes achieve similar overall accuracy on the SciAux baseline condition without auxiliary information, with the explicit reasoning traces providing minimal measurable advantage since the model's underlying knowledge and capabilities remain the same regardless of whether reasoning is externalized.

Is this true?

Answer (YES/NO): NO